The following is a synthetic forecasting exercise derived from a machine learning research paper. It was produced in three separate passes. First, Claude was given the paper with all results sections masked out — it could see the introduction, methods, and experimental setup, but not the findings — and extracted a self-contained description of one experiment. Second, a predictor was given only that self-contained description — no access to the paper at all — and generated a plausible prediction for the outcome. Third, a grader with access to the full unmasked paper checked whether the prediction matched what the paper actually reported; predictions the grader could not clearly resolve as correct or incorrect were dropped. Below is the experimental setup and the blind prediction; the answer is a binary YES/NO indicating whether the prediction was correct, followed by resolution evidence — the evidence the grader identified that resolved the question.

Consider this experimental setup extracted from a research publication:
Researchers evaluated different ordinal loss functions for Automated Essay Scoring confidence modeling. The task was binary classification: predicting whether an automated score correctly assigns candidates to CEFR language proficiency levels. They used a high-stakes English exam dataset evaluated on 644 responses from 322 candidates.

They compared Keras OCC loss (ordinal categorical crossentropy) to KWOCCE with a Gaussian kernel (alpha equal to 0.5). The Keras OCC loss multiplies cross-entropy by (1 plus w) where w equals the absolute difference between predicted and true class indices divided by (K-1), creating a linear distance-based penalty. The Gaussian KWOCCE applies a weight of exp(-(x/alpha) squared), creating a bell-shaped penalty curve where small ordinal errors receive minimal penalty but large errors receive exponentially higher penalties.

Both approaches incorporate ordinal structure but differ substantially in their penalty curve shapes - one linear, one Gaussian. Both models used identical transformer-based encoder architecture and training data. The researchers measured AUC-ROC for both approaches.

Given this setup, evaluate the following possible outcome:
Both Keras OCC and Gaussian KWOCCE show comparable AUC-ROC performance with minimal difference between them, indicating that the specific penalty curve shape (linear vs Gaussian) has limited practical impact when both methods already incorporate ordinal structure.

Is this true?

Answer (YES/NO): NO